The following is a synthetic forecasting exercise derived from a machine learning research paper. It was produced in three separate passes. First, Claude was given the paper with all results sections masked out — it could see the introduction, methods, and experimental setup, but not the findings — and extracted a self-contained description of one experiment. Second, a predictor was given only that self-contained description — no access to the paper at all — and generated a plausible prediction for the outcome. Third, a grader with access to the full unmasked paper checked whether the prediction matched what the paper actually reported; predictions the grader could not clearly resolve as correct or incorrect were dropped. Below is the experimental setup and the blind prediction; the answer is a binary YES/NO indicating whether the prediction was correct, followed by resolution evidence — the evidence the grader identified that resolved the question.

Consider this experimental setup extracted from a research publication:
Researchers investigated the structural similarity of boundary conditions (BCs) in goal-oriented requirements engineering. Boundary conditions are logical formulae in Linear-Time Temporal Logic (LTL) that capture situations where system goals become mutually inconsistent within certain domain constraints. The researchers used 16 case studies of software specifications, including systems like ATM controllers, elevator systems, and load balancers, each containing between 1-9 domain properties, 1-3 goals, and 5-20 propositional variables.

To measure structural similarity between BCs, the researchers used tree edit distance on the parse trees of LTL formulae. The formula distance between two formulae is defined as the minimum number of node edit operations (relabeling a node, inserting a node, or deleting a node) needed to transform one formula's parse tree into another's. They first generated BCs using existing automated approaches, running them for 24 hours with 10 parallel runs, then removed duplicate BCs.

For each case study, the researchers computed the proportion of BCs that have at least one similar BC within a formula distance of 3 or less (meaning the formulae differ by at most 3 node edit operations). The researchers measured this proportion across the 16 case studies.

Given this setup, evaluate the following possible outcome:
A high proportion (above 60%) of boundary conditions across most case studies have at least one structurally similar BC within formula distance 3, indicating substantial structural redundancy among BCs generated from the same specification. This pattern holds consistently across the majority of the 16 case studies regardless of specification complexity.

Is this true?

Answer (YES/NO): YES